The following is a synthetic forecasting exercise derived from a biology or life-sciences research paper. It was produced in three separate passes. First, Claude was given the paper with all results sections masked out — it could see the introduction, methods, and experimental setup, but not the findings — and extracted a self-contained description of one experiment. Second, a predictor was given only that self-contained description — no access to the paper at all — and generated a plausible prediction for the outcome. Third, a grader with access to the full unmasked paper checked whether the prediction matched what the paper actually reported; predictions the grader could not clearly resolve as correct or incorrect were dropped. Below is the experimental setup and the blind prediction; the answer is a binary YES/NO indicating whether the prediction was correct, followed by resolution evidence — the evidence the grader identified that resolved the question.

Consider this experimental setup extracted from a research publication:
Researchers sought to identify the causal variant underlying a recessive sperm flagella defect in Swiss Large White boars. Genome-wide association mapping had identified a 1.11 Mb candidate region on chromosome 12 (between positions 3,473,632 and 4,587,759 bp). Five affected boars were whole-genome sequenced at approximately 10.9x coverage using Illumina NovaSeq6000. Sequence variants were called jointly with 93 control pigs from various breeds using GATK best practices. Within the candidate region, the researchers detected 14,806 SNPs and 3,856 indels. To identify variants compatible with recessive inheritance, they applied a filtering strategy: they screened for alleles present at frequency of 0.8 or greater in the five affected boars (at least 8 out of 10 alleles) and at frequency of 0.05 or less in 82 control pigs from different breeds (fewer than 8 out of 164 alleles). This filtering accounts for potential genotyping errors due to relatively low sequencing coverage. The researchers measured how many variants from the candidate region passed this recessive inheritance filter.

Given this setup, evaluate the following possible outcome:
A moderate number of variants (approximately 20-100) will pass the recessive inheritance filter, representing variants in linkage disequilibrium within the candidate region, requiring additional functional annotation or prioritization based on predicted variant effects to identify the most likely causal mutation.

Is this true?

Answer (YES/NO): NO